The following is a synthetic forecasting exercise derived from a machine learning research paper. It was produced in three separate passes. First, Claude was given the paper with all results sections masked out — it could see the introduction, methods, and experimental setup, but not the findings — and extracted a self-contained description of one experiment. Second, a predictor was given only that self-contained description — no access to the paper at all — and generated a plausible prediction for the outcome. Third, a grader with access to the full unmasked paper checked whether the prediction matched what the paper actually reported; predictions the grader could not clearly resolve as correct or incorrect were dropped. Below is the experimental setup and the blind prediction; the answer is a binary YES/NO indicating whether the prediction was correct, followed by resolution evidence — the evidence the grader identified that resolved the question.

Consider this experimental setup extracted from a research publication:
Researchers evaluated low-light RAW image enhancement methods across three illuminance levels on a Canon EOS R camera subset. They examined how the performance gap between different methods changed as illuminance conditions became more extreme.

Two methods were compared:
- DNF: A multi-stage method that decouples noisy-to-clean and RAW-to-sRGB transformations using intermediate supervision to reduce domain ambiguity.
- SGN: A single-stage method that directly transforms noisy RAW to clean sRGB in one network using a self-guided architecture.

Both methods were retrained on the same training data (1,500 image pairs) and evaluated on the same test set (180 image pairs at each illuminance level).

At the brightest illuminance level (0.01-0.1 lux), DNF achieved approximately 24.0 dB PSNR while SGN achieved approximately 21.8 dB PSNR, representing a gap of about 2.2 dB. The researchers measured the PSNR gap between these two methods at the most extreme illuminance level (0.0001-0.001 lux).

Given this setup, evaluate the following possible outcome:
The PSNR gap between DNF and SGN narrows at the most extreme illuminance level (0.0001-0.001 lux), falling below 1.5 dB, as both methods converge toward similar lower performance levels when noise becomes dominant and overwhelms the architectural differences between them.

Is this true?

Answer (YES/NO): NO